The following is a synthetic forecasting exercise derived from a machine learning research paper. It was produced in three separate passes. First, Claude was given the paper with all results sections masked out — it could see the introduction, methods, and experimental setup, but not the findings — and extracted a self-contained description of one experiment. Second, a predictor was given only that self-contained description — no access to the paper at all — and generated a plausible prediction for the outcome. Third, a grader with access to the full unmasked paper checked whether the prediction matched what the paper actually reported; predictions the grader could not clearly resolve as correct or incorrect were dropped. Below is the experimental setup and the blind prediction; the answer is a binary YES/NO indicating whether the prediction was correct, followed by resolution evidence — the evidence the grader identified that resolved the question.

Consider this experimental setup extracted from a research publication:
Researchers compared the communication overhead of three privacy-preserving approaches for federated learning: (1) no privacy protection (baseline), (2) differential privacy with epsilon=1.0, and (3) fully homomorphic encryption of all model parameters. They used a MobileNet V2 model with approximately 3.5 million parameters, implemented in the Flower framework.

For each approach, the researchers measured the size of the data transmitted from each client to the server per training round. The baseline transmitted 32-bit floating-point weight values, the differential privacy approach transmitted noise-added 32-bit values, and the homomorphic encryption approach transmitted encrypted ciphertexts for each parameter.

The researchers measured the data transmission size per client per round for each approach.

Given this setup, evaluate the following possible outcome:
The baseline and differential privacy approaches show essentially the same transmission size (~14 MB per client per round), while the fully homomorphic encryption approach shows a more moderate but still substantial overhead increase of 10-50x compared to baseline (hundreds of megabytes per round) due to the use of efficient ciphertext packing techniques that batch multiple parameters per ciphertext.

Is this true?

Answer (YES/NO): NO